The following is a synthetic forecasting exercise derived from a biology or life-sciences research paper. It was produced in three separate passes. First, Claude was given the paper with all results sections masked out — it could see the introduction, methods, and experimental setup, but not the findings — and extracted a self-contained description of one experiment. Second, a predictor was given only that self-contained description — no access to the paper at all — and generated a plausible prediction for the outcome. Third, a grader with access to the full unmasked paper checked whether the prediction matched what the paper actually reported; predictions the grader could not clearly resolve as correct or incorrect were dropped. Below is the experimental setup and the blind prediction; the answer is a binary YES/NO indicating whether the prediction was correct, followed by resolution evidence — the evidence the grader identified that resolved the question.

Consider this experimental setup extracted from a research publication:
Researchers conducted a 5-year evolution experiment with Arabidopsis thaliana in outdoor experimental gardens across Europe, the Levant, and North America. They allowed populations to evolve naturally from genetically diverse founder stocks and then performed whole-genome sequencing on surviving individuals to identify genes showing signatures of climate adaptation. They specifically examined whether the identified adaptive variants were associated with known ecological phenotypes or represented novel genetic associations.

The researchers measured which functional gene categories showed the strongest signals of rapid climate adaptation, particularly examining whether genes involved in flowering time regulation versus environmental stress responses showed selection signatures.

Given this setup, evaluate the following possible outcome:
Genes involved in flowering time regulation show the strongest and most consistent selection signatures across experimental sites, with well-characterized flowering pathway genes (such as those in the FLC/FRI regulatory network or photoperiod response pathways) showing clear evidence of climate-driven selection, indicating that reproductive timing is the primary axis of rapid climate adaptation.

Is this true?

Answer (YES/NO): NO